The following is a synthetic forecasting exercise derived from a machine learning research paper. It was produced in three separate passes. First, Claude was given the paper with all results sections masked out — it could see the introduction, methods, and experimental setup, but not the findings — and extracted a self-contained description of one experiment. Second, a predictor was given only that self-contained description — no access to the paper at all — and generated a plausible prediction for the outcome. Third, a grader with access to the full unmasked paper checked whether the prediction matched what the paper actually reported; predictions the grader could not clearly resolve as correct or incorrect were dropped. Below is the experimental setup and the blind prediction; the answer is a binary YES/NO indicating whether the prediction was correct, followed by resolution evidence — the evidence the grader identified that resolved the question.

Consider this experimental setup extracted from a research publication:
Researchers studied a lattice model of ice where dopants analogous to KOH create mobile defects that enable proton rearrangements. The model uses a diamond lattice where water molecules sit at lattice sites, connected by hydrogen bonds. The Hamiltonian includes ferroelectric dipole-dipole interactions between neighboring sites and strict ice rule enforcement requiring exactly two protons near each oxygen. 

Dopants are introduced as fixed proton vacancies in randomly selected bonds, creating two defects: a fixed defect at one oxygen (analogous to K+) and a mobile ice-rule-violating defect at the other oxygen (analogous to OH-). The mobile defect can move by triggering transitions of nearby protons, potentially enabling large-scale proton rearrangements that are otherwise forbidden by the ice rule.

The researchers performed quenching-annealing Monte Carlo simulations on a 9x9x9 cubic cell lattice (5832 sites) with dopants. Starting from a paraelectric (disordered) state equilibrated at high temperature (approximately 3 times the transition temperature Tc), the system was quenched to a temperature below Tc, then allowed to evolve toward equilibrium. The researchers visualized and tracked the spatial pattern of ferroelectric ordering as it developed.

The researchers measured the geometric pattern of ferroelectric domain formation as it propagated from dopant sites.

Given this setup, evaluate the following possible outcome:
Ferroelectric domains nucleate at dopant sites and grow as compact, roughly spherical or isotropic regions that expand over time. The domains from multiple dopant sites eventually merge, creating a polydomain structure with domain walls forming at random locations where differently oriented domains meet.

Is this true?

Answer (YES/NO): NO